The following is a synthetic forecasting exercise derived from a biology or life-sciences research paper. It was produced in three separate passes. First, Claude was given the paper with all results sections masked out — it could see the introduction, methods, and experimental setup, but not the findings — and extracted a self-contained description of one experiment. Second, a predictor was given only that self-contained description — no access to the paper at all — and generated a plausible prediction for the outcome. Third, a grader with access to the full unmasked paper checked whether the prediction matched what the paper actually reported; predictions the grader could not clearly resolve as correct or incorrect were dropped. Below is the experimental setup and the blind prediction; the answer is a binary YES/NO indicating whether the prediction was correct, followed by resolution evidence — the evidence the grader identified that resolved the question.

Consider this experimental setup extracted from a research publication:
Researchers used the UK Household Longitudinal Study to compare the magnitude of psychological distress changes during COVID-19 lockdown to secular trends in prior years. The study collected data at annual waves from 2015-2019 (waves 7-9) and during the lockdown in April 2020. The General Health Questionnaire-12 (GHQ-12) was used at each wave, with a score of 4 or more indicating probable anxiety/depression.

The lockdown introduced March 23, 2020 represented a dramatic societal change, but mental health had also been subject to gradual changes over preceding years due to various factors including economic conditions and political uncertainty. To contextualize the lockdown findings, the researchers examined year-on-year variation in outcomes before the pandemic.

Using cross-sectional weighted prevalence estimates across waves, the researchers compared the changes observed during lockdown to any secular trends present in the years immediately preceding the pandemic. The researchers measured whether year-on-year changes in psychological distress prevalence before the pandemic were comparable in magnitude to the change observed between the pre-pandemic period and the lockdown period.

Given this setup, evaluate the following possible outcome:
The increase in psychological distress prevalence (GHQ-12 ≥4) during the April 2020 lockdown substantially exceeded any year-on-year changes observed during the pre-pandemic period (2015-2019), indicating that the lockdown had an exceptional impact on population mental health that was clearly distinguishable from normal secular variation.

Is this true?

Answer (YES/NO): YES